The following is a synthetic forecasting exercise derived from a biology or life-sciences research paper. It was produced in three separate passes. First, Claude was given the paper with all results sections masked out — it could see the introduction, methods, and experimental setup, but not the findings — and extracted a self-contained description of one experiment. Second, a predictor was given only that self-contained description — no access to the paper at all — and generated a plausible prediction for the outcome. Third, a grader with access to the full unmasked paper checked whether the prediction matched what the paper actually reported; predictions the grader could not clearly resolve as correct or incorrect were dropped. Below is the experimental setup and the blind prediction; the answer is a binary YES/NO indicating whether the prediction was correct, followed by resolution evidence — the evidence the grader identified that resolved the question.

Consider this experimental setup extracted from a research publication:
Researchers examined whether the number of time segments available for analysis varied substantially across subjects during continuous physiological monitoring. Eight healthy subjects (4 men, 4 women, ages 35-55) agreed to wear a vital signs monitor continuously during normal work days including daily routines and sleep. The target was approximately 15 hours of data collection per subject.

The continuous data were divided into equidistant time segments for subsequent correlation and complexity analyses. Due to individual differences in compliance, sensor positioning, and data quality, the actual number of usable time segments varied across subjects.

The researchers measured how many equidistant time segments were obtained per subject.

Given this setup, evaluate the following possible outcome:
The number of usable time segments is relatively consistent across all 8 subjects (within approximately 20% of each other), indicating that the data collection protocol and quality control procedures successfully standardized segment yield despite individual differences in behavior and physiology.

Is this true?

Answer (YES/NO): NO